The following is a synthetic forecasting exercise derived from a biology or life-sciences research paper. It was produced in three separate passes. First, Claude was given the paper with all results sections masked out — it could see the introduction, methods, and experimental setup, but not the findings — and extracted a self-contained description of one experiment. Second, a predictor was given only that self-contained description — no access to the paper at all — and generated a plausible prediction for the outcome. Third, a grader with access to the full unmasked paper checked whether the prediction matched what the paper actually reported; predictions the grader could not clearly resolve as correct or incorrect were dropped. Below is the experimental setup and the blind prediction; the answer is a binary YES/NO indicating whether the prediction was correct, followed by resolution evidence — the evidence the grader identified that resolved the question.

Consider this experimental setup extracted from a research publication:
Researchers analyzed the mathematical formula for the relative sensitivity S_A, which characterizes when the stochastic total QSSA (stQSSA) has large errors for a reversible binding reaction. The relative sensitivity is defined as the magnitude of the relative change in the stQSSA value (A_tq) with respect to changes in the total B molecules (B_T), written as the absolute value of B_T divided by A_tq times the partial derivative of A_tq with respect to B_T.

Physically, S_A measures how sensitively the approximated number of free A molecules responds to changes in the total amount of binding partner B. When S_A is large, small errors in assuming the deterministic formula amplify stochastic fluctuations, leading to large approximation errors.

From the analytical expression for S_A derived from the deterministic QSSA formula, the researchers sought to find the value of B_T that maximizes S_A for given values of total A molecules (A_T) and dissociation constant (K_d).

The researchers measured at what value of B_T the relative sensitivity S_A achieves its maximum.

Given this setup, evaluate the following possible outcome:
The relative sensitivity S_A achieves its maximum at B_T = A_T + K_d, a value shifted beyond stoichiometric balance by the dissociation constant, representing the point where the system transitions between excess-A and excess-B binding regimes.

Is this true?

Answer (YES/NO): NO